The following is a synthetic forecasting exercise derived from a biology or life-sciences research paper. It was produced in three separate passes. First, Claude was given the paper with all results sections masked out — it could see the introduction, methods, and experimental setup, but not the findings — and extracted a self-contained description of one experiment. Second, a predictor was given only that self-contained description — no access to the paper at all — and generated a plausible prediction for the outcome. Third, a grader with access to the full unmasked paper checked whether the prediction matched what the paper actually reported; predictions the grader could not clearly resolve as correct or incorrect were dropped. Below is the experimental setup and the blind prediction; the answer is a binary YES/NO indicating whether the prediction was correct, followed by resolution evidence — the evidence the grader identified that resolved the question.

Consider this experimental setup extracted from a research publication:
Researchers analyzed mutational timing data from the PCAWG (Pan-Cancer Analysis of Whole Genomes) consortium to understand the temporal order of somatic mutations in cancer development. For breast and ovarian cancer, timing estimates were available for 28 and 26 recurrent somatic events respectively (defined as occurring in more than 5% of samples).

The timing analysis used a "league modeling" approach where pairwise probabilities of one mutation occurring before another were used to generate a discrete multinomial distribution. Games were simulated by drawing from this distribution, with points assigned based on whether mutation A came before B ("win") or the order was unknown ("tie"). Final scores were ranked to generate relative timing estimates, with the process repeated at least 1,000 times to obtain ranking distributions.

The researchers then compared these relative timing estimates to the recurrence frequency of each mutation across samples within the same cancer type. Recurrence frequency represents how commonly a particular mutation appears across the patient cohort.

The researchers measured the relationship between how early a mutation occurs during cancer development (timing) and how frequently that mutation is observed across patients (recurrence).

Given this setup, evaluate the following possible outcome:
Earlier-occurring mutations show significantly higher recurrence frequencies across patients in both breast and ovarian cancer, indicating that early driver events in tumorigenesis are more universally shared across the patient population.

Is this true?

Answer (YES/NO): NO